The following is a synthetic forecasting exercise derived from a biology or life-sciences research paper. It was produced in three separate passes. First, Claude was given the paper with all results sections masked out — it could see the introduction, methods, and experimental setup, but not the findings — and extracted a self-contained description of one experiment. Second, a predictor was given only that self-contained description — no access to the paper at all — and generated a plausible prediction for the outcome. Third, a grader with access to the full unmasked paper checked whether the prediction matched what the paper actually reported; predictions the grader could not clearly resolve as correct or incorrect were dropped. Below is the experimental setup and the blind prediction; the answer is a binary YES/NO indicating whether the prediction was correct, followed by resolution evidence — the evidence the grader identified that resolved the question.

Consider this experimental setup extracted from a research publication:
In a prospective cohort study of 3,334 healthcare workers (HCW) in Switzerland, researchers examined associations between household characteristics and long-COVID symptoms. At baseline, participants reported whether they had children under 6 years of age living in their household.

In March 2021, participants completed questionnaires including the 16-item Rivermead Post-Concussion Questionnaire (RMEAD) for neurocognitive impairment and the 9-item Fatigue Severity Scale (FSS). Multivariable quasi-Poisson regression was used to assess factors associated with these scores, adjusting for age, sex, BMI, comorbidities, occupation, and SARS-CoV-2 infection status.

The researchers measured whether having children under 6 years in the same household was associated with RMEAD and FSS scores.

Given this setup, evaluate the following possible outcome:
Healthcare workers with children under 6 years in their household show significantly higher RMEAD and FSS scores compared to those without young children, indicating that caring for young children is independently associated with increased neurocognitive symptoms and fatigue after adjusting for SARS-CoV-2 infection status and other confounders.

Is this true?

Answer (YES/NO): NO